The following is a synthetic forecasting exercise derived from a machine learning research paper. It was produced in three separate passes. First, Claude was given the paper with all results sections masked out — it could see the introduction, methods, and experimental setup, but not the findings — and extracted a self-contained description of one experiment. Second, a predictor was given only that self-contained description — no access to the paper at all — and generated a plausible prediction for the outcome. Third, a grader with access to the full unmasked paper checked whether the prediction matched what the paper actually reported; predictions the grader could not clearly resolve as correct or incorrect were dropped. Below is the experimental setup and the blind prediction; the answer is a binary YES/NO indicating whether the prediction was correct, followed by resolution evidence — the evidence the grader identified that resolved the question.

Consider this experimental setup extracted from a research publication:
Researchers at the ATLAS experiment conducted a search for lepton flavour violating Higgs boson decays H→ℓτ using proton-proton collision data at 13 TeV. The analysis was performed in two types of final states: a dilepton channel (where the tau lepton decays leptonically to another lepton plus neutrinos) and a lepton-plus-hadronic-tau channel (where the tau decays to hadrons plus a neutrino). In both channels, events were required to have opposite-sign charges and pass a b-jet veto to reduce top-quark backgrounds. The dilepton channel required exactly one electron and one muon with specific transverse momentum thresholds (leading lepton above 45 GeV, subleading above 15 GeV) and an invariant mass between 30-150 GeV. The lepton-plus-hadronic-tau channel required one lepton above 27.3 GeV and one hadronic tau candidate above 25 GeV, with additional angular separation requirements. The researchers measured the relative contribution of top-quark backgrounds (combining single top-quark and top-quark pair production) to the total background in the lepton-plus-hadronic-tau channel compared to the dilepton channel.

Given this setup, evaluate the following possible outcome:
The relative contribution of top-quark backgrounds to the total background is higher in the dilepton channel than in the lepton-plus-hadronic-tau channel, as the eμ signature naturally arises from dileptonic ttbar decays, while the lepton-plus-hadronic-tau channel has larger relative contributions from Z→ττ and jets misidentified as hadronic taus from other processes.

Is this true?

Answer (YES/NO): YES